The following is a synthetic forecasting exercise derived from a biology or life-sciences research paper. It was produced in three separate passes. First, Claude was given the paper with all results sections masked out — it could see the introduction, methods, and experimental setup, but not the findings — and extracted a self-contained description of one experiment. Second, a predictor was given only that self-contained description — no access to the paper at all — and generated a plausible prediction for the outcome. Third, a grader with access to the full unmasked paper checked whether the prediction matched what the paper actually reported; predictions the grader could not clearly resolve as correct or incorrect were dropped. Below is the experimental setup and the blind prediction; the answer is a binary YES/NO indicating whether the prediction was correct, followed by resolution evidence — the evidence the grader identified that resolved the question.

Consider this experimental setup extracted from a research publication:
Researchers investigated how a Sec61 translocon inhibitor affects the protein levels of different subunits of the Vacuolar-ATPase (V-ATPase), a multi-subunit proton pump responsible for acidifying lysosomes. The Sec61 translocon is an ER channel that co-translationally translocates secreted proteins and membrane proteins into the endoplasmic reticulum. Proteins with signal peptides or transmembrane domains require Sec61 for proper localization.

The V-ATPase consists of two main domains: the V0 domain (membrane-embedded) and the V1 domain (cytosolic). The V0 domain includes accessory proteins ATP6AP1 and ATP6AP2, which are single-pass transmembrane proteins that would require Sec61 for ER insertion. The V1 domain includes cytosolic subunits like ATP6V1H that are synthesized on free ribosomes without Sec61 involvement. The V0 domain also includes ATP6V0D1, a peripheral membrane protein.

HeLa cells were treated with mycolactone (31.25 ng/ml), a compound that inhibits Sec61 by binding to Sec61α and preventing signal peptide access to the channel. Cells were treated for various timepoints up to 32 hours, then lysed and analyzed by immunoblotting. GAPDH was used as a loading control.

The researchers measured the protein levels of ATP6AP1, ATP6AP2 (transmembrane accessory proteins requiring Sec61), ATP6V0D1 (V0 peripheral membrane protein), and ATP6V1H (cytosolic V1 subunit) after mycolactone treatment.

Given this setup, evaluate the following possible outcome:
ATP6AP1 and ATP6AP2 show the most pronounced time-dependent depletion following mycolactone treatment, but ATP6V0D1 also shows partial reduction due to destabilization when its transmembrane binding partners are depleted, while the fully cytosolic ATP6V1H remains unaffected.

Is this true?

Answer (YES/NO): NO